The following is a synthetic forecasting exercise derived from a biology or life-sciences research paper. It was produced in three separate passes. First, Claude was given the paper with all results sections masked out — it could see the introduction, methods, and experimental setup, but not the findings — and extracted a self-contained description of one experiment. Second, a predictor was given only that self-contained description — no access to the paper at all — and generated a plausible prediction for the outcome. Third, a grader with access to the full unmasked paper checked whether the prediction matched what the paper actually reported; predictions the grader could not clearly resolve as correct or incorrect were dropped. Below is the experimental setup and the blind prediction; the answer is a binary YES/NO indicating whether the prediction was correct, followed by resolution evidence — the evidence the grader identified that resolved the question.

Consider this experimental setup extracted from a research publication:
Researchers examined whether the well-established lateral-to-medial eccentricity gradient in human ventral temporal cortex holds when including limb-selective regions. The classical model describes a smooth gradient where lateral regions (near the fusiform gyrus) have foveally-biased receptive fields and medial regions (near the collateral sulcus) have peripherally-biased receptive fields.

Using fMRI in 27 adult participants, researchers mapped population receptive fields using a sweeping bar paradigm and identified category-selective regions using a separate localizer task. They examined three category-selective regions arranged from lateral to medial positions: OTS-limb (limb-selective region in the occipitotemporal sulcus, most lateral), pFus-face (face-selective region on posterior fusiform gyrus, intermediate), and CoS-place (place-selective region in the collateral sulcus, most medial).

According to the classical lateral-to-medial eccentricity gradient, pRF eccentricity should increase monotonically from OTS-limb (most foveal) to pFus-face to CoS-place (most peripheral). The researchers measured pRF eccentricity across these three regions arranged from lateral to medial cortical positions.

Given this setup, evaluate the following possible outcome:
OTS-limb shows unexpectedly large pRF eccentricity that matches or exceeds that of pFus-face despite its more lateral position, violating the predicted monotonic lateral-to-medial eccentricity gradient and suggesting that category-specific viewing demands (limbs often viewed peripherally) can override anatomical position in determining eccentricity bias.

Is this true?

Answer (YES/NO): YES